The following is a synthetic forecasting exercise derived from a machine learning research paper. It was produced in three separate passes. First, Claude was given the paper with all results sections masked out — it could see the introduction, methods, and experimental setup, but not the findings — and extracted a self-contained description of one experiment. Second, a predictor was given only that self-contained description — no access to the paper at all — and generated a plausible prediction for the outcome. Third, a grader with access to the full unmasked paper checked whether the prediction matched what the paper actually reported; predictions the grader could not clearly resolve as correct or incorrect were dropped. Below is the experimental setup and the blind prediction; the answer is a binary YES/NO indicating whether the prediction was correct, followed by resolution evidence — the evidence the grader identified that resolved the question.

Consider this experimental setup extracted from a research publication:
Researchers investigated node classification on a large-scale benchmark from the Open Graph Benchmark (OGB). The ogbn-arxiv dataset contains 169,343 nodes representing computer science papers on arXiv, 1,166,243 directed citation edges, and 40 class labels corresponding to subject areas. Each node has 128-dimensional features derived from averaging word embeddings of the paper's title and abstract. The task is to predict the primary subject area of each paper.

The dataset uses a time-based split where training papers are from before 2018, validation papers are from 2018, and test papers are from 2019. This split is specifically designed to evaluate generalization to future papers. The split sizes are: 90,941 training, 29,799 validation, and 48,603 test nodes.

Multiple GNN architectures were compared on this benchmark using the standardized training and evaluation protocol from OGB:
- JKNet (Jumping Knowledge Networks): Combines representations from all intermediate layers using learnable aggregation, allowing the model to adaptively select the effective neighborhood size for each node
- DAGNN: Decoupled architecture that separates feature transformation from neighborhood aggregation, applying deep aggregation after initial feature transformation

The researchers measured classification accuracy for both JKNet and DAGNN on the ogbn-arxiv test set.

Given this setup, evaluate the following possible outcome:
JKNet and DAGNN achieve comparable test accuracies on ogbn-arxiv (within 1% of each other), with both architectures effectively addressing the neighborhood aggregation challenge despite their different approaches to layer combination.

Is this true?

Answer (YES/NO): YES